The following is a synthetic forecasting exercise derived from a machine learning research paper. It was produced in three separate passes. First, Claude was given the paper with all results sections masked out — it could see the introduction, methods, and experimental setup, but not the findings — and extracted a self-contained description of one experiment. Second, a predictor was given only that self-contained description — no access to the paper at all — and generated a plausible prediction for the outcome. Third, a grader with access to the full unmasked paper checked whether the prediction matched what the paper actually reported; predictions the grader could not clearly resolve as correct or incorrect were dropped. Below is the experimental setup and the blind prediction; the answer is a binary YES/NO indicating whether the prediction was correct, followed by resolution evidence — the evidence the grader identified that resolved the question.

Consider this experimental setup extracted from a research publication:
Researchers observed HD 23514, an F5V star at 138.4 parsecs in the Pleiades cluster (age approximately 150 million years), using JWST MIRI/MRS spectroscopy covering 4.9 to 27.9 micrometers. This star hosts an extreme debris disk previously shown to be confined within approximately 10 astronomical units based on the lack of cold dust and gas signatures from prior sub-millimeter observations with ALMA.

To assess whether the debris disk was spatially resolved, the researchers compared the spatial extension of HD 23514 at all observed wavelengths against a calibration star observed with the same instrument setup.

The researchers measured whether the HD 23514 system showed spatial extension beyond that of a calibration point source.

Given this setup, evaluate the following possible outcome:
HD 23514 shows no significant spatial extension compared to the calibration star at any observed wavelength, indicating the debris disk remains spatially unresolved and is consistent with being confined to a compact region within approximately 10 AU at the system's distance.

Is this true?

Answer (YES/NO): YES